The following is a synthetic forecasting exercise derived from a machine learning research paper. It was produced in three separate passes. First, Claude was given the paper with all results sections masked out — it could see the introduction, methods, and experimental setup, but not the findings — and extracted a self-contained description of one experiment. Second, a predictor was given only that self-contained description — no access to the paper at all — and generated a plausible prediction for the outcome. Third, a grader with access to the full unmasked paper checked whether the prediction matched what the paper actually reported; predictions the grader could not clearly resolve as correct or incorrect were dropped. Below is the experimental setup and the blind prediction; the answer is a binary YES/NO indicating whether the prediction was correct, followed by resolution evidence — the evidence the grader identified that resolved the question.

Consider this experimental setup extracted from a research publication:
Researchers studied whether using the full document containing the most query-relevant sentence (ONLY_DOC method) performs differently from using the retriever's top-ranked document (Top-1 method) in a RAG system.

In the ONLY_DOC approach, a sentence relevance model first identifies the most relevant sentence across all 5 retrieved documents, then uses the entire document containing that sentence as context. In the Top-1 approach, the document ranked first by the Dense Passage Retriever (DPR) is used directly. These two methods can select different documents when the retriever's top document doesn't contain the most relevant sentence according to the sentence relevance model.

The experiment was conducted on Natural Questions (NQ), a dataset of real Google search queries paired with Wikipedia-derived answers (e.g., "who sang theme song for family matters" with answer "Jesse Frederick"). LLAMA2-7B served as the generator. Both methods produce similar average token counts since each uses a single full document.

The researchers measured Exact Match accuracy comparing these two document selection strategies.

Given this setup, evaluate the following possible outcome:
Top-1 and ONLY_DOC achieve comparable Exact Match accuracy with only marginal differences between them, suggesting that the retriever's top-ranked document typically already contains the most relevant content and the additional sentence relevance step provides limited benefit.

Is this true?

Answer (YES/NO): YES